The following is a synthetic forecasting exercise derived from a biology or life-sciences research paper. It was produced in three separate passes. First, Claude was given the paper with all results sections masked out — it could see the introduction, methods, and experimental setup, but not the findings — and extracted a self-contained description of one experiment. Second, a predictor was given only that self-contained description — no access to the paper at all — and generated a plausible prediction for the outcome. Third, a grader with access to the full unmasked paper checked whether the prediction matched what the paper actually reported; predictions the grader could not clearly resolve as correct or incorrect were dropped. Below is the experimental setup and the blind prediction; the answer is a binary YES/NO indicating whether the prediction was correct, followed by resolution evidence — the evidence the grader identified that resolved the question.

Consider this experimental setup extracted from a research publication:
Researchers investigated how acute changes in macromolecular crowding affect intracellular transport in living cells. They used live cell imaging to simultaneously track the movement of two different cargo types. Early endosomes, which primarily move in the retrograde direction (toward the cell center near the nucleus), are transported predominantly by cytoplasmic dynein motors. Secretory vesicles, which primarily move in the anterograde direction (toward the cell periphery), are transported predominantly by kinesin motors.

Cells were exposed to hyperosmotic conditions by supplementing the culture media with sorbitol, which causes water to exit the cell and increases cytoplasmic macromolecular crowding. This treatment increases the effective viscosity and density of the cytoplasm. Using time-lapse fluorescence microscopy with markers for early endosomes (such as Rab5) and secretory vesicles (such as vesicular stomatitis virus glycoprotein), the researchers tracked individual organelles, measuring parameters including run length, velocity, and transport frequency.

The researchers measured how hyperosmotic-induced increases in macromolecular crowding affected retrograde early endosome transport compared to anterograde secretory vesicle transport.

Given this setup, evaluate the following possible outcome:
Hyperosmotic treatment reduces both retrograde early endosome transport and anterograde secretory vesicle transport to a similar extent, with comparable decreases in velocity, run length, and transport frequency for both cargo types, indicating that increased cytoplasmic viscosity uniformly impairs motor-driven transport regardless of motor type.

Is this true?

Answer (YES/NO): NO